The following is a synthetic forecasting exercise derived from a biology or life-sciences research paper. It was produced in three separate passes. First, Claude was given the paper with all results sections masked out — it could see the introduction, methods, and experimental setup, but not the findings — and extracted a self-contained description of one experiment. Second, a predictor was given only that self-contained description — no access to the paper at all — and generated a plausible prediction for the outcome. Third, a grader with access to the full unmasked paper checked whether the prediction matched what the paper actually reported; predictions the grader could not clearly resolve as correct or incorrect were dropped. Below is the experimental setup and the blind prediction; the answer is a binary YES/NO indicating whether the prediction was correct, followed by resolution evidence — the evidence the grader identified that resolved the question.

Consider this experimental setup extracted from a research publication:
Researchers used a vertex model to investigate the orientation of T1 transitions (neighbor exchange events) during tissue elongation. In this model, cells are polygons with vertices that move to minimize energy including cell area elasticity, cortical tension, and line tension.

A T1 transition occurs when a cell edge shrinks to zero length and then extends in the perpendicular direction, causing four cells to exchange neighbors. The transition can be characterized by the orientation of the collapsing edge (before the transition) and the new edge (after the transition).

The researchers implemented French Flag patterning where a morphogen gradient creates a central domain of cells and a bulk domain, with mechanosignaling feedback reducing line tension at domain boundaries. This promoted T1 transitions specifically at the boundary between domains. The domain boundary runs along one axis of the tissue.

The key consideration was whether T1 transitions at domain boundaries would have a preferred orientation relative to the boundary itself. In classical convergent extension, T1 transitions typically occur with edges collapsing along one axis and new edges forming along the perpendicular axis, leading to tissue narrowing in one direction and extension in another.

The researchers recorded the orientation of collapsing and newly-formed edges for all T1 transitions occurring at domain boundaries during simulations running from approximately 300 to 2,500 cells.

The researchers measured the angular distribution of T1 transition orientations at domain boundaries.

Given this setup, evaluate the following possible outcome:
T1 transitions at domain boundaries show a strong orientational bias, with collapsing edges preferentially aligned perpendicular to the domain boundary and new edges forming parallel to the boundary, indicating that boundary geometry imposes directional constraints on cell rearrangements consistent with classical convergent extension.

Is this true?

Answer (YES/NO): NO